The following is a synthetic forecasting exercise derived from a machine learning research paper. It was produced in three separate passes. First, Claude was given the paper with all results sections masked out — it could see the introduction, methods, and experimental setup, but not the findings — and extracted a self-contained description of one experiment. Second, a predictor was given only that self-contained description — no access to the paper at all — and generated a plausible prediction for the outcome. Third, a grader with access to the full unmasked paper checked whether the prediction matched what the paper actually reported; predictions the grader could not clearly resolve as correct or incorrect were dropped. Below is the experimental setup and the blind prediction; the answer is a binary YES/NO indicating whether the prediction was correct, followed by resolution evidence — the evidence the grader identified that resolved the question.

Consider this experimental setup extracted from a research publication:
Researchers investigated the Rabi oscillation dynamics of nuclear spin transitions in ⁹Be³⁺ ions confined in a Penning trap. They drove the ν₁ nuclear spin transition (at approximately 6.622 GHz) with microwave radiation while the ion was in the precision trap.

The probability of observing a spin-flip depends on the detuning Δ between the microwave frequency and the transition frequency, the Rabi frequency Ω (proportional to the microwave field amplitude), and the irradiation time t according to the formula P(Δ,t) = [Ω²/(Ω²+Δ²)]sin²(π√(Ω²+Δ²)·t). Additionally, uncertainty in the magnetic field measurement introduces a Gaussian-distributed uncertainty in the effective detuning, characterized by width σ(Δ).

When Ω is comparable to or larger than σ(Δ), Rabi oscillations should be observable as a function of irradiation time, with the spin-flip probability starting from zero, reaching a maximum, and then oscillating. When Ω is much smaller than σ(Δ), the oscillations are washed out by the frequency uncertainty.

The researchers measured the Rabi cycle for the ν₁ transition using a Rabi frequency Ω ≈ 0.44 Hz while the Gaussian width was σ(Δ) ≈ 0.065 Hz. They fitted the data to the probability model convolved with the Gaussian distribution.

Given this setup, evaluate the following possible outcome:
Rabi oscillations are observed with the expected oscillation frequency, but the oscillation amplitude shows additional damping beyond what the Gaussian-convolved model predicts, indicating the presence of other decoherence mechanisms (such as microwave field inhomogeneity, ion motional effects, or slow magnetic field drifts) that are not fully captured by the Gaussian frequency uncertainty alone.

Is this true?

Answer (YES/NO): NO